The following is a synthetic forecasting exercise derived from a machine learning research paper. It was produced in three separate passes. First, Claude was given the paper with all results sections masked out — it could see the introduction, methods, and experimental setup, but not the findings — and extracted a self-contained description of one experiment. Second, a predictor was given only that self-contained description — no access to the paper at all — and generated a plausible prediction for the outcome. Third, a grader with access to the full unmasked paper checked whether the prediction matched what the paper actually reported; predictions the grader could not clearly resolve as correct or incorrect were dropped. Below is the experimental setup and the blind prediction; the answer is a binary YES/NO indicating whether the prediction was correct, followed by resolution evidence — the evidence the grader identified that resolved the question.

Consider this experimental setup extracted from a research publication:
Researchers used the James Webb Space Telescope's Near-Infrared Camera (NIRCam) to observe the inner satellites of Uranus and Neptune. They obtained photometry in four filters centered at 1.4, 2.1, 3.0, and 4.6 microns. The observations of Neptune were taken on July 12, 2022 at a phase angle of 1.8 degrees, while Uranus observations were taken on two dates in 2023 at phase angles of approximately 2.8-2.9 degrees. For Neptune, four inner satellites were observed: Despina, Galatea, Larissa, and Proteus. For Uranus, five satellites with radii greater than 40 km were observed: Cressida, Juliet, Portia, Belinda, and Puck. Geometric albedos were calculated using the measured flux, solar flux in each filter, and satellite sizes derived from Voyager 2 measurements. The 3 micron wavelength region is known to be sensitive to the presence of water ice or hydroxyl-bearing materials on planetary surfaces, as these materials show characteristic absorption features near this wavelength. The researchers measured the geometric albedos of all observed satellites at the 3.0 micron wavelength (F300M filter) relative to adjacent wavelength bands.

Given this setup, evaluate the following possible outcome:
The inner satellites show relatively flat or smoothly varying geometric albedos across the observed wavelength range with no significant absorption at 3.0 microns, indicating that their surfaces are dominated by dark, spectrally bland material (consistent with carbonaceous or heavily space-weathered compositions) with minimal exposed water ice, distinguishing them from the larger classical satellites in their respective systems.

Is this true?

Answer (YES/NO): NO